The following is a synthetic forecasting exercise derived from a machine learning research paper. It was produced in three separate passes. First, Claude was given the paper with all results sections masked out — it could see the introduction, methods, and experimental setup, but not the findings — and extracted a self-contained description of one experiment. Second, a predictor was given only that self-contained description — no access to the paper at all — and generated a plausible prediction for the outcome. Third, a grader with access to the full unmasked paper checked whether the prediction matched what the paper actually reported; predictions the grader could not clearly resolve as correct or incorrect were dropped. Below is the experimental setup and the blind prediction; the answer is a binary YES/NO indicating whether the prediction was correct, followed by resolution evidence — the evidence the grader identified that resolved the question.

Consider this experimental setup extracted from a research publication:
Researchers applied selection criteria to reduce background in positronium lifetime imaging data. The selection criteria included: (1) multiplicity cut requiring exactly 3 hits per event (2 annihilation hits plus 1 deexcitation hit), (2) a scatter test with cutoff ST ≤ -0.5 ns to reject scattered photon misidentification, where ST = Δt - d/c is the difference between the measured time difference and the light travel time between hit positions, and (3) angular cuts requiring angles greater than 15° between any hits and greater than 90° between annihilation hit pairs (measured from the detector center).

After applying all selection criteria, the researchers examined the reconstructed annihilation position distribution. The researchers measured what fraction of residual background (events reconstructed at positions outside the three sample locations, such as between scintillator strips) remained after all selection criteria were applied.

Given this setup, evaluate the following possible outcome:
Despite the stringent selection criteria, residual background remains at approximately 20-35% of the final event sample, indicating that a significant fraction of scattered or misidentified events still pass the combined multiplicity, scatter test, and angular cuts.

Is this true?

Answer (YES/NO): NO